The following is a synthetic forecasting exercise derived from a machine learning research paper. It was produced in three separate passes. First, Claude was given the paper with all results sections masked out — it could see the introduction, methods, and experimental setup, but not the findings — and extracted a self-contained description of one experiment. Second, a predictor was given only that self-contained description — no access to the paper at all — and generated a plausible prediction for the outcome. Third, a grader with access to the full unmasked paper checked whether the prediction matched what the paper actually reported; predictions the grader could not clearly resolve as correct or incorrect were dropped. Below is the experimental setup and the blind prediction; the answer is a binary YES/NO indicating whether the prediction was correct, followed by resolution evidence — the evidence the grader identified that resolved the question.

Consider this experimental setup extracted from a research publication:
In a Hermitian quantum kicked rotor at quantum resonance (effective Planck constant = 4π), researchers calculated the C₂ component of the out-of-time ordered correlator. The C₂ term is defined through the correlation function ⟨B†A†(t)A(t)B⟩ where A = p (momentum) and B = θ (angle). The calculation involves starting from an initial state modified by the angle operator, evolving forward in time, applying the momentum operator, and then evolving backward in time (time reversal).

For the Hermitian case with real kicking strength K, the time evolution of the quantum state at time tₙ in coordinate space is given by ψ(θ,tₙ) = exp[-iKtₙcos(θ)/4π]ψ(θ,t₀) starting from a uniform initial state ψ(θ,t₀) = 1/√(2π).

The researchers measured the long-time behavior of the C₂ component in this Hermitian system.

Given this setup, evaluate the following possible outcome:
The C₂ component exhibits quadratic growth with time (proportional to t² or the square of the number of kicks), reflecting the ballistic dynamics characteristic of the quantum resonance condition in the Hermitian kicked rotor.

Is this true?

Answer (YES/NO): YES